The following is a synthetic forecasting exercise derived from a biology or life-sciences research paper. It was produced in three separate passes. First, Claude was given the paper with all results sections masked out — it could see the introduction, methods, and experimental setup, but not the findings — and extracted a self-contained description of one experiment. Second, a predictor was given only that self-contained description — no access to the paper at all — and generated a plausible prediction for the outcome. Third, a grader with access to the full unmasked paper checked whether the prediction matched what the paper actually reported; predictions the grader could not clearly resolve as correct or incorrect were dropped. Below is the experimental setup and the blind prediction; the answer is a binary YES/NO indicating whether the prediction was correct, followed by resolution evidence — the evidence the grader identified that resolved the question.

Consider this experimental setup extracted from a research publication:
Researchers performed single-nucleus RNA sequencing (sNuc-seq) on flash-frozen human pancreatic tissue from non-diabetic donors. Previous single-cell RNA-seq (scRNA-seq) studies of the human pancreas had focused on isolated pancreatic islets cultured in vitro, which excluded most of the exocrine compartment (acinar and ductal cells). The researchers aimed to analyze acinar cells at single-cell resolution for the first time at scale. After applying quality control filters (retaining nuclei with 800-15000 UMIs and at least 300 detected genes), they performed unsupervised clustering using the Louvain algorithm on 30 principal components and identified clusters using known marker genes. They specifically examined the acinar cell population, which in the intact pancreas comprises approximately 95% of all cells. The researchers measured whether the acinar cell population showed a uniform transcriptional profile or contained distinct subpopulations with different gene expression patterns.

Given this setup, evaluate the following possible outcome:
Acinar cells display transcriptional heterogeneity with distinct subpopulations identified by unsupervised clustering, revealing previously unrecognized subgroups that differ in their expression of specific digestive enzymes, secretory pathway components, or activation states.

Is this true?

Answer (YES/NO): YES